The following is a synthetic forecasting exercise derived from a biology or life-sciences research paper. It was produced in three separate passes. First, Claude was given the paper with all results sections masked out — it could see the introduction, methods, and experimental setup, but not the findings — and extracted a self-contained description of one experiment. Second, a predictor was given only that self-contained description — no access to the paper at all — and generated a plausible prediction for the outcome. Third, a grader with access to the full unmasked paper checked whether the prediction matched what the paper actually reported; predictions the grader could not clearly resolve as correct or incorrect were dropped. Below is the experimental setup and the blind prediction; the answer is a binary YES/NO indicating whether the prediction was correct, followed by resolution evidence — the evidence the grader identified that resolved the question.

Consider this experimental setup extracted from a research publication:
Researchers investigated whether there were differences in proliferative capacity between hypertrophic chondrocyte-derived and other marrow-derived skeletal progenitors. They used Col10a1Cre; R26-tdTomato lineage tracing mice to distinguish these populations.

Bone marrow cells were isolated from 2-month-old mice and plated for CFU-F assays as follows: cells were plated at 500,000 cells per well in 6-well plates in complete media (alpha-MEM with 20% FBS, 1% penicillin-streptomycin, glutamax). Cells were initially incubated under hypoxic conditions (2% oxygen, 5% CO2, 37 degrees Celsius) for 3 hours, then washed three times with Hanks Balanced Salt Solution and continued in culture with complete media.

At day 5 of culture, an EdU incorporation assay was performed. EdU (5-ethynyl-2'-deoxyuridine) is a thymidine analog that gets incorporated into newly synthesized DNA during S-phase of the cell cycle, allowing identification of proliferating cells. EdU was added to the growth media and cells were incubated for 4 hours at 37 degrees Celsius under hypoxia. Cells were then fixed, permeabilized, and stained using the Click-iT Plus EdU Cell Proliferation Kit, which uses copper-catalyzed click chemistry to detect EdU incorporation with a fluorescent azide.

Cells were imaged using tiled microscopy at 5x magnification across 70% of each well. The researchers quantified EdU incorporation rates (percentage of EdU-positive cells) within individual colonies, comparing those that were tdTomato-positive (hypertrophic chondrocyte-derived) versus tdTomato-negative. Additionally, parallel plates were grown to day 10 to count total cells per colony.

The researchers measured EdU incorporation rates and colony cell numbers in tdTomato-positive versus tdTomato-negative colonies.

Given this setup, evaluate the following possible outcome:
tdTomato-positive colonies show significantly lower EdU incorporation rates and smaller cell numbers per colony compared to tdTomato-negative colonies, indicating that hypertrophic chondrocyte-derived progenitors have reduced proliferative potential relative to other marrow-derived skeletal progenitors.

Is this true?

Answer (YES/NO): NO